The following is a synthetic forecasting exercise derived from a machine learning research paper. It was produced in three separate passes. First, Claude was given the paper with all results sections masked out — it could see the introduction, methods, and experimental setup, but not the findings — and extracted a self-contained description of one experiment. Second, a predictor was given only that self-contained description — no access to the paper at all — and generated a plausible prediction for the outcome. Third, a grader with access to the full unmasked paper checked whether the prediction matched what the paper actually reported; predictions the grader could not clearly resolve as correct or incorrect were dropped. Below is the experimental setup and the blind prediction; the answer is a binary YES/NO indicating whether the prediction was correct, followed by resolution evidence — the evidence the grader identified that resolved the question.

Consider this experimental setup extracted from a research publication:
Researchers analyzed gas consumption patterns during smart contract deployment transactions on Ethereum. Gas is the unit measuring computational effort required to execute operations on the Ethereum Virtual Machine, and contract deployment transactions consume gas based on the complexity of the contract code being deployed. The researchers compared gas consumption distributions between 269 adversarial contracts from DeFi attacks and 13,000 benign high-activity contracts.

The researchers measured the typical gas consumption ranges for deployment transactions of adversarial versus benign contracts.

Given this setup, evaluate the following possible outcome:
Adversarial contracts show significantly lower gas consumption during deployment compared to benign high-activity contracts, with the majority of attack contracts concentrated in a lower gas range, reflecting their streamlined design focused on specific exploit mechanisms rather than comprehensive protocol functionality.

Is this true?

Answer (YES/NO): YES